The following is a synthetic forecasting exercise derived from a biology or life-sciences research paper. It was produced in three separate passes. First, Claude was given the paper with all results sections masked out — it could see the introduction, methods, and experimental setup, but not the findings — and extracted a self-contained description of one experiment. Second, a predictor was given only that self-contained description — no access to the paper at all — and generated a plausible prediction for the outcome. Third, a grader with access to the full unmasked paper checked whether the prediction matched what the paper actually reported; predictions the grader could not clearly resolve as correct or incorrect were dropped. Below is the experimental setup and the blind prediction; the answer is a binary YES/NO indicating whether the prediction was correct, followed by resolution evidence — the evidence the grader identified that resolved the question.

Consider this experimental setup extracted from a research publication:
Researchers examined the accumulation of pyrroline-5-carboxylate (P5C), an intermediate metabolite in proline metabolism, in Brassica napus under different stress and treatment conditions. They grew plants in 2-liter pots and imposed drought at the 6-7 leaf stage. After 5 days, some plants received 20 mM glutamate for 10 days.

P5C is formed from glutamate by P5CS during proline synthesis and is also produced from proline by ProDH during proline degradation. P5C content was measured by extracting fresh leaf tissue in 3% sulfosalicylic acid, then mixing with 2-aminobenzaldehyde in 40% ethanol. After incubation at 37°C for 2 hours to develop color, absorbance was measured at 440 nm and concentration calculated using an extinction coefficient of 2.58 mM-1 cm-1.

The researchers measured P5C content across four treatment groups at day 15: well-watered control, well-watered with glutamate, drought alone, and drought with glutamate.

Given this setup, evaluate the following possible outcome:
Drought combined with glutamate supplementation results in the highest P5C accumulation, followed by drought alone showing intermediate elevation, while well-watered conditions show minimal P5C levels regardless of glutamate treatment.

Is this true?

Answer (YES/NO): NO